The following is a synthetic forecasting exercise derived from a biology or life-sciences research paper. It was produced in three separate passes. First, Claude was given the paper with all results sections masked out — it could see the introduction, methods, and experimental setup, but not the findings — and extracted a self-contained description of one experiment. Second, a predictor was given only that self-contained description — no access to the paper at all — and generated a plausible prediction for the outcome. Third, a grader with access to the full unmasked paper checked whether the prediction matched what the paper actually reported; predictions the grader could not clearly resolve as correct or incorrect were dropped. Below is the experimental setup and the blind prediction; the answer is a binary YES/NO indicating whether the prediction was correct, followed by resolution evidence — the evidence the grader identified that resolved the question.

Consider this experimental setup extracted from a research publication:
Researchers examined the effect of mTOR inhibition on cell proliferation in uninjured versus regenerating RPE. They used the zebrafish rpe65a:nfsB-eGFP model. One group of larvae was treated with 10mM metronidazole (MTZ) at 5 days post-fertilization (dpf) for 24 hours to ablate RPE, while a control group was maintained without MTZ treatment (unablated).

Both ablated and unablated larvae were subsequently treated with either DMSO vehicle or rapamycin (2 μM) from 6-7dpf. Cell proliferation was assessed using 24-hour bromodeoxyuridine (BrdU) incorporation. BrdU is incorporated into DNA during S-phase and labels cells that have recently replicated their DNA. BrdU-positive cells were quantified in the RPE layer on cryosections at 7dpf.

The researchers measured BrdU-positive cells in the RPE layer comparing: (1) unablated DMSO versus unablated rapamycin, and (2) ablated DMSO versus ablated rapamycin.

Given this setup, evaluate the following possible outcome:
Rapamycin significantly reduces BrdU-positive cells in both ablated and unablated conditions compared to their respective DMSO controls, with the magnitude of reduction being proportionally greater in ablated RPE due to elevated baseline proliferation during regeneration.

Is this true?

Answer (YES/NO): NO